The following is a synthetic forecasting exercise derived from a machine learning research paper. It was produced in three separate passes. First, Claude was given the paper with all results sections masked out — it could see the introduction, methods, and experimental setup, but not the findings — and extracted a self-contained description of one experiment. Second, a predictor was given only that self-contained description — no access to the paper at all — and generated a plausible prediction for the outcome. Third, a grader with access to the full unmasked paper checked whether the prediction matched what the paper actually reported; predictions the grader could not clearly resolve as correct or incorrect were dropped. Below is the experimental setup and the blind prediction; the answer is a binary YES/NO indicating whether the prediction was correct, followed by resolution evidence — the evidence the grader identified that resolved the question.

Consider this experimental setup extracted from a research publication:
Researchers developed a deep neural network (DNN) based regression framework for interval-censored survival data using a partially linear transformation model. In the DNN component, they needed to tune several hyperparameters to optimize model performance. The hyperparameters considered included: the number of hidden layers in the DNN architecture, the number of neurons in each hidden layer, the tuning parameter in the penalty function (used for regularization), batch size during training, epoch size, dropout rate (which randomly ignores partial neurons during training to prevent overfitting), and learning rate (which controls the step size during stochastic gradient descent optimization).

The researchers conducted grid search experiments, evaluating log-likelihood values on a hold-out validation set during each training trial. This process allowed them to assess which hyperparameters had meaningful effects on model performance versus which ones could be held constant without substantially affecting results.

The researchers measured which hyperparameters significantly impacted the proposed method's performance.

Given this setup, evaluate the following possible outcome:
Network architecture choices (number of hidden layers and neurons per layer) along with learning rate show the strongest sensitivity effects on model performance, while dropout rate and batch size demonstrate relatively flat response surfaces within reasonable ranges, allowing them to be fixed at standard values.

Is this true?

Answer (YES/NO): NO